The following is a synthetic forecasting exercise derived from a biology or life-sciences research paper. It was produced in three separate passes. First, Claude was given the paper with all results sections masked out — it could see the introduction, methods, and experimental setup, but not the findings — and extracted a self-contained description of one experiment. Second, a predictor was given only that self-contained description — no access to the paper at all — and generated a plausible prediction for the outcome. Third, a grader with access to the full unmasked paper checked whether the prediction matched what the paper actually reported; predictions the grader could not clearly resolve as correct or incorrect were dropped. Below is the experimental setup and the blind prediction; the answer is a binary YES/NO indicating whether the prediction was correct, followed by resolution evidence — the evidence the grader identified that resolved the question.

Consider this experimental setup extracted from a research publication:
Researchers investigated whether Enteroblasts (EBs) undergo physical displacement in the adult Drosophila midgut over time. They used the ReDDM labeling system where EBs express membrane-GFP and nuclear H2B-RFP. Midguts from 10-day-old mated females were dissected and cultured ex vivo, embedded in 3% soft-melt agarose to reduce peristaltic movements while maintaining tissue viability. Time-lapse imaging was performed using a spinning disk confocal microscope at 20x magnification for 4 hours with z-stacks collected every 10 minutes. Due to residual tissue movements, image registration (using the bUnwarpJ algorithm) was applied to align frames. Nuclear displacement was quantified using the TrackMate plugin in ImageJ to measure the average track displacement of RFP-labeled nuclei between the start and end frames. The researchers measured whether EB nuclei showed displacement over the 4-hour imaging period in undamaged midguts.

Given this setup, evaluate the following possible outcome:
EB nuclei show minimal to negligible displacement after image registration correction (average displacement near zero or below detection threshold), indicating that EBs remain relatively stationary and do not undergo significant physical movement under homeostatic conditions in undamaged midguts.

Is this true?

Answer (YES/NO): YES